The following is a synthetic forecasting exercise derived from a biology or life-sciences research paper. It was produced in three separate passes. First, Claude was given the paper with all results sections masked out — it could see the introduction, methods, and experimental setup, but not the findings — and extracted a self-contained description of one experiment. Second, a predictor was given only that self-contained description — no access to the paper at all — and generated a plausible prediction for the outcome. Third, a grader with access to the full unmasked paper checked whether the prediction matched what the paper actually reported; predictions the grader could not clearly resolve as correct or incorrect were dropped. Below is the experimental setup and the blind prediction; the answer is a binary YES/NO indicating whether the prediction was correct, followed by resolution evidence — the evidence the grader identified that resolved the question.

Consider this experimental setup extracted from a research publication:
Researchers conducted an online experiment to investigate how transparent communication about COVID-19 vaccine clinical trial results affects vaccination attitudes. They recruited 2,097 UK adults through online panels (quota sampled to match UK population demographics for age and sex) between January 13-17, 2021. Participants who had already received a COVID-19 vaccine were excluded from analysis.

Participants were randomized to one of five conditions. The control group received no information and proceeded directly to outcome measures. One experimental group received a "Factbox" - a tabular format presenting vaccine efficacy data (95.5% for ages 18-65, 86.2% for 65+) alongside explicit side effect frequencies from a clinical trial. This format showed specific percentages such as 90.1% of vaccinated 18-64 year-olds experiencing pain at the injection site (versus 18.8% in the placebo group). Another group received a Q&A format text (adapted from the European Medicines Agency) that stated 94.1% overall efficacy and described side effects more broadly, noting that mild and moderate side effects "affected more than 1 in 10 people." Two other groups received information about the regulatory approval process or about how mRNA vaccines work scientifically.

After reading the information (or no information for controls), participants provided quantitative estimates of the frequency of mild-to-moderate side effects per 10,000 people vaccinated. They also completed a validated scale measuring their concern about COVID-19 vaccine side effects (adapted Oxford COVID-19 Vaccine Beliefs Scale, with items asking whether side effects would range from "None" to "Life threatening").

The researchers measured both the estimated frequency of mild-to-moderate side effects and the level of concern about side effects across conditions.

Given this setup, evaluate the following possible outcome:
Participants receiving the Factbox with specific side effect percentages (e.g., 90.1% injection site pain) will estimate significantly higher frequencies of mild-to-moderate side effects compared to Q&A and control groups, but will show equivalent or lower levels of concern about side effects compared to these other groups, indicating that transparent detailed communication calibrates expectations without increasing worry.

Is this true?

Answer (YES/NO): YES